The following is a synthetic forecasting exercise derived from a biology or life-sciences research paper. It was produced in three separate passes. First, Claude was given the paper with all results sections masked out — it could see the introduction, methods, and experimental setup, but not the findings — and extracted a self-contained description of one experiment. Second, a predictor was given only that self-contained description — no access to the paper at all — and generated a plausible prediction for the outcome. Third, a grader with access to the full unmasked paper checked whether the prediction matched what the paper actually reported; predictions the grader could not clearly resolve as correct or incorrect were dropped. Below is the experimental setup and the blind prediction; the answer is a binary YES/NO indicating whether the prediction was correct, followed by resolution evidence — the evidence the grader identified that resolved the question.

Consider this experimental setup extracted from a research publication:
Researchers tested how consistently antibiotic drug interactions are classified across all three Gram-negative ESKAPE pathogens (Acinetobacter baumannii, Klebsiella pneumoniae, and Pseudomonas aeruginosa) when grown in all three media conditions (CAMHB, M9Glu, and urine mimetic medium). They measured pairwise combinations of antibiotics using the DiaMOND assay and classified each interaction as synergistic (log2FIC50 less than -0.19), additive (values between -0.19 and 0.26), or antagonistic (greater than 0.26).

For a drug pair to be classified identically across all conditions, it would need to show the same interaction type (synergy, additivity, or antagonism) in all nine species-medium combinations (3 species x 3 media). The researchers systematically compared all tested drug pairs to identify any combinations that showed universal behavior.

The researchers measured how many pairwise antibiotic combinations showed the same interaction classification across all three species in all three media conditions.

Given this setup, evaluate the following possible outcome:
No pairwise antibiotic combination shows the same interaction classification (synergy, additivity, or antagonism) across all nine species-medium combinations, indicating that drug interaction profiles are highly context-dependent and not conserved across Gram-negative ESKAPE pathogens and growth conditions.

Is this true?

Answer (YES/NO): NO